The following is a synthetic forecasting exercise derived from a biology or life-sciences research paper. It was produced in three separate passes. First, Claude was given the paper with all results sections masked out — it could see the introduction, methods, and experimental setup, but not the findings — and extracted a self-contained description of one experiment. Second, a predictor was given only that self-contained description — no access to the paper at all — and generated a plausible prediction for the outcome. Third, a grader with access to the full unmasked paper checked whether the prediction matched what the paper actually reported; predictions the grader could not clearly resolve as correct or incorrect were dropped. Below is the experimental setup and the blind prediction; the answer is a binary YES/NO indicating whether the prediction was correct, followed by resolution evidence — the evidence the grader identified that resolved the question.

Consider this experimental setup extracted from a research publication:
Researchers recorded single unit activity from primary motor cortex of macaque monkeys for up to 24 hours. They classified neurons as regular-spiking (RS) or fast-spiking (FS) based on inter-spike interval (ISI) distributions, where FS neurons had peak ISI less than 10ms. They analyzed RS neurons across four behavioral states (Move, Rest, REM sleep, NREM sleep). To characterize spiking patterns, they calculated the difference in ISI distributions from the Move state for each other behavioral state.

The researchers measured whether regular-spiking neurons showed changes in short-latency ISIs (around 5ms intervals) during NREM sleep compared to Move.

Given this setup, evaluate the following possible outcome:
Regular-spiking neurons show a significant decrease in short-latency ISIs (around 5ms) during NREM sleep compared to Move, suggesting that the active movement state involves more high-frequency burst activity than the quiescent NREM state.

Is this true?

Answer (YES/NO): NO